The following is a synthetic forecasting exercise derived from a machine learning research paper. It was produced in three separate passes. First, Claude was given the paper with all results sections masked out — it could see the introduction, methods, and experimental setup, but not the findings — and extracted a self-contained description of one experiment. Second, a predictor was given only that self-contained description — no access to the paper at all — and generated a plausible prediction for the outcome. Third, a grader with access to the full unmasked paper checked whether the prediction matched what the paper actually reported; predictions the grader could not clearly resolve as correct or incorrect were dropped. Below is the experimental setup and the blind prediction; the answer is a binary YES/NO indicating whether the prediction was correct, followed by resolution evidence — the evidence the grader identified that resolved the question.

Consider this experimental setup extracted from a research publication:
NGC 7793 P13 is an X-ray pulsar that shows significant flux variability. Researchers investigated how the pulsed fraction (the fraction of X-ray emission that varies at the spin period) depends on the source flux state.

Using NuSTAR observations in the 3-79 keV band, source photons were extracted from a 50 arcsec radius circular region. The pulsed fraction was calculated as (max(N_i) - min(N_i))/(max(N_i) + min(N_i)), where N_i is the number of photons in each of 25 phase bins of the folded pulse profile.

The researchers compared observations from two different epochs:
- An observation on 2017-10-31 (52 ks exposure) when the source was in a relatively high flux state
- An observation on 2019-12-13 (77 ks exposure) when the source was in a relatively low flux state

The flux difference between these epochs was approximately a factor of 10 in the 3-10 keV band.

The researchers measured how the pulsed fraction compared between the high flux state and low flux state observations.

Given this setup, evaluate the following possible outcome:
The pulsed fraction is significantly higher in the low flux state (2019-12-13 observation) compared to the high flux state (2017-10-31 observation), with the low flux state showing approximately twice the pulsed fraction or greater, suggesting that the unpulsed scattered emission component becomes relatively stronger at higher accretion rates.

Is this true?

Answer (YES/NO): NO